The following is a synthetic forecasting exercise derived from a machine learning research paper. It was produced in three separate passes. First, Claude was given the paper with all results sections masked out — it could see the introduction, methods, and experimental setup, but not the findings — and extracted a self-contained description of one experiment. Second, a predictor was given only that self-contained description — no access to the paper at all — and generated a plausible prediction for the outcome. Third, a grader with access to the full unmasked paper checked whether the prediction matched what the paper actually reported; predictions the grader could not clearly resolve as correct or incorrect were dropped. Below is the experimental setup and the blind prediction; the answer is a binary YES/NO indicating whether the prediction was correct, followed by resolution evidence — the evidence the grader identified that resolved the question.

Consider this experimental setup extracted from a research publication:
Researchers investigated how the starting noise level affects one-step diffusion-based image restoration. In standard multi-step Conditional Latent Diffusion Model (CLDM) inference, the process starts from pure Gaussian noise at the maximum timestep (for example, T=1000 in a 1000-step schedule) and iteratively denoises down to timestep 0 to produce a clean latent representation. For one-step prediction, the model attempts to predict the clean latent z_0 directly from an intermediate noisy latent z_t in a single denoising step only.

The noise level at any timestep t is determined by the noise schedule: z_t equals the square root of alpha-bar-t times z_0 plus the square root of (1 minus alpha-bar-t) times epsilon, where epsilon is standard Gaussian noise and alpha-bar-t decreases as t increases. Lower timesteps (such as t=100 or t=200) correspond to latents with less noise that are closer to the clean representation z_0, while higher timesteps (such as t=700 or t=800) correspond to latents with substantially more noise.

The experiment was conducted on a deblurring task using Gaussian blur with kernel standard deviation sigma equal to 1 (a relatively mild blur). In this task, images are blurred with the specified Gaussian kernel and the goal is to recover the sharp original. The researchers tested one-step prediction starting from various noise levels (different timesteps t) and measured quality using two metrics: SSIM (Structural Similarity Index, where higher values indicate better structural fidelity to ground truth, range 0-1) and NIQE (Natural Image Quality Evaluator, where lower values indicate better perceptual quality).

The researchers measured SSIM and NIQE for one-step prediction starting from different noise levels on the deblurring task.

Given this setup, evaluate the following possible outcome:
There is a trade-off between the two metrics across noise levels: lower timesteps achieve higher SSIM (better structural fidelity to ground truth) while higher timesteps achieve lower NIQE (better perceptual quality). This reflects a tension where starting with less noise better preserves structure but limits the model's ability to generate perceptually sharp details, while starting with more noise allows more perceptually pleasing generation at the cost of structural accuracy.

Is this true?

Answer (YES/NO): NO